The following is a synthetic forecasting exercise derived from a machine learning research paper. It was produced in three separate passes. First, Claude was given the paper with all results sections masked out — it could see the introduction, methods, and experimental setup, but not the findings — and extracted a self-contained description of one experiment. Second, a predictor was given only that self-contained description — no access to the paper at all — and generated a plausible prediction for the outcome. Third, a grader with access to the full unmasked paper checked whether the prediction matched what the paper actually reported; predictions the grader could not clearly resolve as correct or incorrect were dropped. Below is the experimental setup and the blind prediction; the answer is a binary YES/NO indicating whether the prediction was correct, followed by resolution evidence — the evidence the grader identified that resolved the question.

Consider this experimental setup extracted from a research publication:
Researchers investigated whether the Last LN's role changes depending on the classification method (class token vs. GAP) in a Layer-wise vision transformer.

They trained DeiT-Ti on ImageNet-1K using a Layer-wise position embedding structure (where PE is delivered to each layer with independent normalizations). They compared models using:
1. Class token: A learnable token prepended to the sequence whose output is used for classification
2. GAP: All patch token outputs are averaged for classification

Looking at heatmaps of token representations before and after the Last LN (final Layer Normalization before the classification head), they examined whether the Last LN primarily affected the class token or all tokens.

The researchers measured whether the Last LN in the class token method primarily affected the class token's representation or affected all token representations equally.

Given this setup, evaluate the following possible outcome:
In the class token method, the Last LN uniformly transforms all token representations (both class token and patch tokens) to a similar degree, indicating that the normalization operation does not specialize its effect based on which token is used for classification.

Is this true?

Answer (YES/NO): NO